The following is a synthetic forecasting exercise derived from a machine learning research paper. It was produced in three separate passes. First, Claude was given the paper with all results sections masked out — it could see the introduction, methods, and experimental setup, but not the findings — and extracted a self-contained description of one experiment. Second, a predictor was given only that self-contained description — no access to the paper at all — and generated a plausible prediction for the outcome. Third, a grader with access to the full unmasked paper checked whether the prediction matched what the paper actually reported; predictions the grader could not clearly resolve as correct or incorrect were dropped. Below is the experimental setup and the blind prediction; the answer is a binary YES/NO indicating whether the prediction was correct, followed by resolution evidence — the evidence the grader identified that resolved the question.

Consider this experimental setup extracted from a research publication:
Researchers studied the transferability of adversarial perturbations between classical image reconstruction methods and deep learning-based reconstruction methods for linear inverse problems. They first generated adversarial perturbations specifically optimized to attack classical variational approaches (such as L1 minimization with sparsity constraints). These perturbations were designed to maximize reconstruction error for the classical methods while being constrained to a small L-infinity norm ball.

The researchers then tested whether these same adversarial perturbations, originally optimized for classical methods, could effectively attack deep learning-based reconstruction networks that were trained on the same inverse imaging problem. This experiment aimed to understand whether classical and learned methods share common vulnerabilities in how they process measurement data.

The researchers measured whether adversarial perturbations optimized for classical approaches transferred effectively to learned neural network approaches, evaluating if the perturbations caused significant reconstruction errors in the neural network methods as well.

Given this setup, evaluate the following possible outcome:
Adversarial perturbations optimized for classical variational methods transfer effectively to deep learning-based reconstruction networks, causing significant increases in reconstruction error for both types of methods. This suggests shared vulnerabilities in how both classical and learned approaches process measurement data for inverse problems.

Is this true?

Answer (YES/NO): YES